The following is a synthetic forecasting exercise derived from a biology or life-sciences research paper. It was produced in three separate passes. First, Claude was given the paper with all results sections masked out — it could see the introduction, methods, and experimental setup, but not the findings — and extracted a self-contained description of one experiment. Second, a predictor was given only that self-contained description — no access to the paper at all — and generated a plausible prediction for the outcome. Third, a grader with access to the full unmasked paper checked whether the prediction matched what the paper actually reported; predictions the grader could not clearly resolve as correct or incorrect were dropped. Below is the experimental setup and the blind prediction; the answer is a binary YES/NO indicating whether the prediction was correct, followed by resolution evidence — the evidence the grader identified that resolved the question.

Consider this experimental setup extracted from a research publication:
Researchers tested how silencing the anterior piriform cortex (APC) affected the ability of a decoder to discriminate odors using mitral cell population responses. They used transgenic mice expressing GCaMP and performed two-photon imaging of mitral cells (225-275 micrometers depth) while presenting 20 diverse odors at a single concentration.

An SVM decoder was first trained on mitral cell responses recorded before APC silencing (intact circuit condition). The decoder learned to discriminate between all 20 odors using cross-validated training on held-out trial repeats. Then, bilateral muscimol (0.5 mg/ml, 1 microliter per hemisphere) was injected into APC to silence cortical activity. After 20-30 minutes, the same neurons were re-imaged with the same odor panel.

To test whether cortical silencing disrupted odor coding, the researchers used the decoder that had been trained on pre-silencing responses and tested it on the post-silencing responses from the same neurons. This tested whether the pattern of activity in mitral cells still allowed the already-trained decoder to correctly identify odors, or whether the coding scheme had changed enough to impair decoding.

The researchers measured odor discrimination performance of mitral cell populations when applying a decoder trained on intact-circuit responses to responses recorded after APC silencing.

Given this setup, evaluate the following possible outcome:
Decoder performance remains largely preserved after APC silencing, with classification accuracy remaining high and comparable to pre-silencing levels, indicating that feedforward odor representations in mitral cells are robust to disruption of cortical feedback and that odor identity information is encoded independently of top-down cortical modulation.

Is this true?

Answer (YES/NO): NO